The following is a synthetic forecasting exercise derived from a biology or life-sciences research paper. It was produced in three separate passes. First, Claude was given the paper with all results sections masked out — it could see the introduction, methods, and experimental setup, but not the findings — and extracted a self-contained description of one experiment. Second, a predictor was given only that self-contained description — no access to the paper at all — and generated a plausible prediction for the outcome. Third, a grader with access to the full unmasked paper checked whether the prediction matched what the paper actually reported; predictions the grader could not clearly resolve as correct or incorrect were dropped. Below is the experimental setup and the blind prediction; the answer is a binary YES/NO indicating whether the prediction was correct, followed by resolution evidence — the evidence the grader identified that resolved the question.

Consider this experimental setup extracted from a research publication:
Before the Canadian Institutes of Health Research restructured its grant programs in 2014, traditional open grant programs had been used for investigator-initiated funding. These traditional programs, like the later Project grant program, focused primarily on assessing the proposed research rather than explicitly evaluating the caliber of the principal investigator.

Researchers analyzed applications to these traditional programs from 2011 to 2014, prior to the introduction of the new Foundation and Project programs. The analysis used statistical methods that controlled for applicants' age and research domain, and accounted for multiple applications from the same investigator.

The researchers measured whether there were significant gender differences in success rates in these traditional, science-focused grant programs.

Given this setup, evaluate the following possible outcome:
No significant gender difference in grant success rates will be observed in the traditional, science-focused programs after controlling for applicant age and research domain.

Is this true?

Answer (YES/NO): YES